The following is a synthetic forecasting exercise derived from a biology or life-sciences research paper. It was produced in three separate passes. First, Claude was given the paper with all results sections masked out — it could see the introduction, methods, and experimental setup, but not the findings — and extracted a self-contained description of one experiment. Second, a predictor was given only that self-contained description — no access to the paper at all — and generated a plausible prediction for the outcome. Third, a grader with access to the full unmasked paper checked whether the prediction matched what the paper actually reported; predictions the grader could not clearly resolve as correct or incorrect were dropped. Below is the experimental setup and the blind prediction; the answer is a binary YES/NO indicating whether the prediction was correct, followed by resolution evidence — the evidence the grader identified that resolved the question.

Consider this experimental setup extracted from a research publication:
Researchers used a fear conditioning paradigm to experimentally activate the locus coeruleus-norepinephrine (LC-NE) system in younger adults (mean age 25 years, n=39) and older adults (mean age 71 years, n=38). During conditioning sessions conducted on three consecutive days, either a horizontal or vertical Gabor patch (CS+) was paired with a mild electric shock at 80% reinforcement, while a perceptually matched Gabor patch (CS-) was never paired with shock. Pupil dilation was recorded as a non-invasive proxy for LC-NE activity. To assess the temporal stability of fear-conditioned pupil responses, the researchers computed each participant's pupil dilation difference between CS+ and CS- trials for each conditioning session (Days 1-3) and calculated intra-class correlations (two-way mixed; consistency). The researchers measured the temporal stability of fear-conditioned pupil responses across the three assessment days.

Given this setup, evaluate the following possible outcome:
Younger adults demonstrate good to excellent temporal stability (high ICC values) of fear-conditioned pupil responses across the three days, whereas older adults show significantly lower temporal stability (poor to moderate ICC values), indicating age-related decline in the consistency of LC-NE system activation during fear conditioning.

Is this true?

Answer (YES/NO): NO